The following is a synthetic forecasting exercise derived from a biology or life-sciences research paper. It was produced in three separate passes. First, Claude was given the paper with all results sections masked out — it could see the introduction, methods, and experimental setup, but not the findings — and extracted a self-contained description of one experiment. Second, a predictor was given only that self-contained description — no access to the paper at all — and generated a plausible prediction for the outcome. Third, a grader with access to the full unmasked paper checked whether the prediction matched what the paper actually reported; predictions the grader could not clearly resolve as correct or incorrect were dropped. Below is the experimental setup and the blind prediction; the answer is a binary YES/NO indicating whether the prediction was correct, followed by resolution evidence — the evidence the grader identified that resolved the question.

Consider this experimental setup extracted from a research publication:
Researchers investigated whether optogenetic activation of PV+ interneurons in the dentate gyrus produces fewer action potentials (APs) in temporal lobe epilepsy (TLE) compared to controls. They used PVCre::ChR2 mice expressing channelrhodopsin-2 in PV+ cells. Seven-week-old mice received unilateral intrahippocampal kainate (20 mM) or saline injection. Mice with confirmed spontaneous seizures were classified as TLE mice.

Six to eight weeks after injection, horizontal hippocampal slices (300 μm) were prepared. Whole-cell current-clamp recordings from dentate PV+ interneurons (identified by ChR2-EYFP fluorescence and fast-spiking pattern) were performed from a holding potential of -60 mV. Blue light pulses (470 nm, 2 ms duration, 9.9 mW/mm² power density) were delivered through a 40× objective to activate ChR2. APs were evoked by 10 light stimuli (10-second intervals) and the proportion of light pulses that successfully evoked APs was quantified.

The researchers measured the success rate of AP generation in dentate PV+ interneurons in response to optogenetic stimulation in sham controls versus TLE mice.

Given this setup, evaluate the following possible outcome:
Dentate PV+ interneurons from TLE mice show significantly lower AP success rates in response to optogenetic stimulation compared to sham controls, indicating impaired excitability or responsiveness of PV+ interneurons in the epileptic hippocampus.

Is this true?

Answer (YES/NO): YES